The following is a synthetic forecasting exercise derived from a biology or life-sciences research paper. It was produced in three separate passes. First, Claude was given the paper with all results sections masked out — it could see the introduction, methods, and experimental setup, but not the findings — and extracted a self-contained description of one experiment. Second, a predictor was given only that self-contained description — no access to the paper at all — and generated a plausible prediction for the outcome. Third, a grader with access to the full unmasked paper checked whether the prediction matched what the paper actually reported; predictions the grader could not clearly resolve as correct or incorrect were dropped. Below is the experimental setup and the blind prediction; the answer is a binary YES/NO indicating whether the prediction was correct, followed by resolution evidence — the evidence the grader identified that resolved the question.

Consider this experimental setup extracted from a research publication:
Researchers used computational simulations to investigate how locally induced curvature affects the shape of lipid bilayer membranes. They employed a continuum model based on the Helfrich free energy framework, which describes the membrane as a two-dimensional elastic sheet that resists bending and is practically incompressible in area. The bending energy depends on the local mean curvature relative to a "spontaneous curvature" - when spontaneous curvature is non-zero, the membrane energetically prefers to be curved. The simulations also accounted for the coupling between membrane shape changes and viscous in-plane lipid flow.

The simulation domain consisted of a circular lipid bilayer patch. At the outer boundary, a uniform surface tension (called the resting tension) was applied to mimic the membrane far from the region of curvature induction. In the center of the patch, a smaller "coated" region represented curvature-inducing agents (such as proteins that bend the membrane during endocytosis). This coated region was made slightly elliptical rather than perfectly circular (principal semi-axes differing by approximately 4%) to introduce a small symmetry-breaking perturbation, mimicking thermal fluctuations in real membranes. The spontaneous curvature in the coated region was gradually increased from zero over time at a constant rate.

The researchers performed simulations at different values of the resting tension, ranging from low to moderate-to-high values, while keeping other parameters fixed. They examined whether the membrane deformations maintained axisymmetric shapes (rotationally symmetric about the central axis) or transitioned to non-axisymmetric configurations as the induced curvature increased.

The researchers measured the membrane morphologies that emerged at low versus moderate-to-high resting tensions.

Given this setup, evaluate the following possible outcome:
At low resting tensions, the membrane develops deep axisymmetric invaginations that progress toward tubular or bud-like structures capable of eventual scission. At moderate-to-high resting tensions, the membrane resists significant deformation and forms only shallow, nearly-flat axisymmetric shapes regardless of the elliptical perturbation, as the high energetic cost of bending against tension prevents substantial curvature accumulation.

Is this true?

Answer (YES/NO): NO